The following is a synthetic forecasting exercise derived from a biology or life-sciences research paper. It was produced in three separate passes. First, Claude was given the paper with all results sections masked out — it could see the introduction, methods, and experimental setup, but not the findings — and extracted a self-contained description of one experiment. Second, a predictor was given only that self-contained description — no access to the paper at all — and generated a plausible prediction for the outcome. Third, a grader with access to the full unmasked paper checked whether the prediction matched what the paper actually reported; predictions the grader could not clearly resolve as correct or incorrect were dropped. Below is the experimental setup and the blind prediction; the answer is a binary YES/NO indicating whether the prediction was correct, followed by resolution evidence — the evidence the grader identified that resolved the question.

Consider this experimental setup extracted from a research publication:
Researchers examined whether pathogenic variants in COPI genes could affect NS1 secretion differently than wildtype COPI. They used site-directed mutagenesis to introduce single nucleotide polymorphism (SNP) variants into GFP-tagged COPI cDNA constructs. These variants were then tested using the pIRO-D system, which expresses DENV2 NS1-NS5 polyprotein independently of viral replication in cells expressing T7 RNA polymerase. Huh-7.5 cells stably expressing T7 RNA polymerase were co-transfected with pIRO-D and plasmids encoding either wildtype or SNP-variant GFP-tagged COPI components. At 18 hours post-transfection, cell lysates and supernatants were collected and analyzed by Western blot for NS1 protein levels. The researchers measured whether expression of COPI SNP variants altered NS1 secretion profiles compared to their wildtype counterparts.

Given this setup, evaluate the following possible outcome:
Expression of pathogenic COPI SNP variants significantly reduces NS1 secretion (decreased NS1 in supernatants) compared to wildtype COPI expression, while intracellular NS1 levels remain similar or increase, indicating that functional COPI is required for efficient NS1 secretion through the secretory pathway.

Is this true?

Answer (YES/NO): NO